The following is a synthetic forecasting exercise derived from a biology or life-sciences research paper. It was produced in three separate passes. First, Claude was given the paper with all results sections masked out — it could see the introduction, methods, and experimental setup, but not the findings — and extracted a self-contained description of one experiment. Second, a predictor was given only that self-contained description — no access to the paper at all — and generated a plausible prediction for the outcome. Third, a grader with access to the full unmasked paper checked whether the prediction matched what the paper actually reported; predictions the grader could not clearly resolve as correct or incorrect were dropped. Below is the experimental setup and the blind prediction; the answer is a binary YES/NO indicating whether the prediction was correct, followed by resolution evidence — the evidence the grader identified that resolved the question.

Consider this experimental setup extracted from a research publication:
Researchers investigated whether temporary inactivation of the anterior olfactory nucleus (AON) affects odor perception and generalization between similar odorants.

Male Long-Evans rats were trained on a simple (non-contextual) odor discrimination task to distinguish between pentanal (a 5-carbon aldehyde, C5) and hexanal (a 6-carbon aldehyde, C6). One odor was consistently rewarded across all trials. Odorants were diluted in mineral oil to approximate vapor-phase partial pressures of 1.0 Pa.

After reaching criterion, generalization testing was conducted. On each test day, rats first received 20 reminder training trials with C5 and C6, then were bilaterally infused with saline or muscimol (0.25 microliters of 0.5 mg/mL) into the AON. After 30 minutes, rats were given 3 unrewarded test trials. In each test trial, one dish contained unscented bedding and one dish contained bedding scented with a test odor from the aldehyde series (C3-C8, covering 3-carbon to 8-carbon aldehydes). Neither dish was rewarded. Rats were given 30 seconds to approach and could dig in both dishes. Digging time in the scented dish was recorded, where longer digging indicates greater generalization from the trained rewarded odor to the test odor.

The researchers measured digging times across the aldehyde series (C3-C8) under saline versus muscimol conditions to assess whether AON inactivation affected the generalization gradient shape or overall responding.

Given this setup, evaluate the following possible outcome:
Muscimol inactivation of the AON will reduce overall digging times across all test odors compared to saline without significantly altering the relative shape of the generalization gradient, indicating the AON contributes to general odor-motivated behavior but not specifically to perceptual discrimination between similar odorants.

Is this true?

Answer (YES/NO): NO